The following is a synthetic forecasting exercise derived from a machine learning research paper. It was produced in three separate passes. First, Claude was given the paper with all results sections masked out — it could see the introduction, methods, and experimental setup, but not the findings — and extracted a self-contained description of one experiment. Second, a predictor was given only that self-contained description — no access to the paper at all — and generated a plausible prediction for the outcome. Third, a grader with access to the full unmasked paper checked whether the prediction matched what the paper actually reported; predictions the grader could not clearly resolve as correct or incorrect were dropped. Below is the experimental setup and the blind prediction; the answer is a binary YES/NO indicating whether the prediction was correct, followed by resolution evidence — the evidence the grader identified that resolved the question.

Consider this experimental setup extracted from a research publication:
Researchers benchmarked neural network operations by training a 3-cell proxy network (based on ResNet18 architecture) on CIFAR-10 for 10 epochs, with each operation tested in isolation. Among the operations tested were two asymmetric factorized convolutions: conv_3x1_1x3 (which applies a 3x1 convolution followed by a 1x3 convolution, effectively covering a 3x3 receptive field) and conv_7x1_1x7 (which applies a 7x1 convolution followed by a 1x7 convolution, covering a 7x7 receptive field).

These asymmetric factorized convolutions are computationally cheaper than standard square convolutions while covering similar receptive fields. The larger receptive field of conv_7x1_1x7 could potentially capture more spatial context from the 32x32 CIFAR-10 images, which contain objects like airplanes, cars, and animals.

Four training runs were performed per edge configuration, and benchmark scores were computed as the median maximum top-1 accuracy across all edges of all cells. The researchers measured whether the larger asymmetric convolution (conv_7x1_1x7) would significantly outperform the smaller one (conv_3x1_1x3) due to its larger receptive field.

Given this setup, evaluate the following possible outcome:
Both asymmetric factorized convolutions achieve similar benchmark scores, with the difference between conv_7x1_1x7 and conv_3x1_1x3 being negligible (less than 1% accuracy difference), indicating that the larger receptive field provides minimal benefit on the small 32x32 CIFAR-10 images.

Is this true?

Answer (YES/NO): YES